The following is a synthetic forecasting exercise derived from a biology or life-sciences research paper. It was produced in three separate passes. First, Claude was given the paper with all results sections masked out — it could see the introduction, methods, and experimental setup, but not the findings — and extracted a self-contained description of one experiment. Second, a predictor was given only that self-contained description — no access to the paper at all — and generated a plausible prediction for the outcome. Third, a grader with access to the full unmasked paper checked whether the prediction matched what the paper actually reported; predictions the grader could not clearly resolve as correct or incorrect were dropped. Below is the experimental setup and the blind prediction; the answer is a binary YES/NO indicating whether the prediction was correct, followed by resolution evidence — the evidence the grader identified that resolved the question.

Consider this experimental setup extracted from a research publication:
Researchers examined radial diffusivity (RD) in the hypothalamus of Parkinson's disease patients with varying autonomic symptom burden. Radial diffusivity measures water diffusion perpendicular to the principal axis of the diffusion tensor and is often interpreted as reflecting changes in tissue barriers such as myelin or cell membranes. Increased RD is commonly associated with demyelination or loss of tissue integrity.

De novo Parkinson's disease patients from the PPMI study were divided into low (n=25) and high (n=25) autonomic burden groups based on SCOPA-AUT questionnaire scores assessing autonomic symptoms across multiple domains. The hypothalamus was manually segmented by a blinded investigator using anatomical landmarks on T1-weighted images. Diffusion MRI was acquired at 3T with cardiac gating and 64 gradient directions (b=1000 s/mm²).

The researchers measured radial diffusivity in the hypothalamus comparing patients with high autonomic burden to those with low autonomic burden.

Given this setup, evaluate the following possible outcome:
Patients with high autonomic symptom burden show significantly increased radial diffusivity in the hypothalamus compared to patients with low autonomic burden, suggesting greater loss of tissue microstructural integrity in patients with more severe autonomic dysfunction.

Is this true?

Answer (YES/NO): YES